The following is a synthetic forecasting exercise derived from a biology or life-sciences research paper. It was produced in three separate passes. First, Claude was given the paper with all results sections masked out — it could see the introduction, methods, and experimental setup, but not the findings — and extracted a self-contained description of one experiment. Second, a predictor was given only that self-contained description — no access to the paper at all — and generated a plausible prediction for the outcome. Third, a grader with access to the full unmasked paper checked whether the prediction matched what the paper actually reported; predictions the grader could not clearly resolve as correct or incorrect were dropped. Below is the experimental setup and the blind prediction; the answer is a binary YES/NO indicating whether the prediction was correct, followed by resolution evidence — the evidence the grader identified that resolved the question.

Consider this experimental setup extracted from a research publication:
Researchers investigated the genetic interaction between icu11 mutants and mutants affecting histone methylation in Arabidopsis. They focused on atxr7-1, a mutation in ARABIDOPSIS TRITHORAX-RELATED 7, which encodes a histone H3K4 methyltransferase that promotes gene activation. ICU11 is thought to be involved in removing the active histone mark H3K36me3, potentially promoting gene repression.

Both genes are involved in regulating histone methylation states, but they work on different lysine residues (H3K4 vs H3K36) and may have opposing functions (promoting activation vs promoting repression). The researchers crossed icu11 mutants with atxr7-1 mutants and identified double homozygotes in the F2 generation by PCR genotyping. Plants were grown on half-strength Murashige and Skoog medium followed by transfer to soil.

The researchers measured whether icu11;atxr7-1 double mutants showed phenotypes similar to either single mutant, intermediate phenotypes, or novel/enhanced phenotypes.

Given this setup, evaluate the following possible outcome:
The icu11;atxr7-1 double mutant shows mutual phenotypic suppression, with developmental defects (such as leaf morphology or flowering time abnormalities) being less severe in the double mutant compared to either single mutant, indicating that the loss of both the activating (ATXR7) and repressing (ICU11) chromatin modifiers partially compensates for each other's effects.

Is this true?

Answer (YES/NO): NO